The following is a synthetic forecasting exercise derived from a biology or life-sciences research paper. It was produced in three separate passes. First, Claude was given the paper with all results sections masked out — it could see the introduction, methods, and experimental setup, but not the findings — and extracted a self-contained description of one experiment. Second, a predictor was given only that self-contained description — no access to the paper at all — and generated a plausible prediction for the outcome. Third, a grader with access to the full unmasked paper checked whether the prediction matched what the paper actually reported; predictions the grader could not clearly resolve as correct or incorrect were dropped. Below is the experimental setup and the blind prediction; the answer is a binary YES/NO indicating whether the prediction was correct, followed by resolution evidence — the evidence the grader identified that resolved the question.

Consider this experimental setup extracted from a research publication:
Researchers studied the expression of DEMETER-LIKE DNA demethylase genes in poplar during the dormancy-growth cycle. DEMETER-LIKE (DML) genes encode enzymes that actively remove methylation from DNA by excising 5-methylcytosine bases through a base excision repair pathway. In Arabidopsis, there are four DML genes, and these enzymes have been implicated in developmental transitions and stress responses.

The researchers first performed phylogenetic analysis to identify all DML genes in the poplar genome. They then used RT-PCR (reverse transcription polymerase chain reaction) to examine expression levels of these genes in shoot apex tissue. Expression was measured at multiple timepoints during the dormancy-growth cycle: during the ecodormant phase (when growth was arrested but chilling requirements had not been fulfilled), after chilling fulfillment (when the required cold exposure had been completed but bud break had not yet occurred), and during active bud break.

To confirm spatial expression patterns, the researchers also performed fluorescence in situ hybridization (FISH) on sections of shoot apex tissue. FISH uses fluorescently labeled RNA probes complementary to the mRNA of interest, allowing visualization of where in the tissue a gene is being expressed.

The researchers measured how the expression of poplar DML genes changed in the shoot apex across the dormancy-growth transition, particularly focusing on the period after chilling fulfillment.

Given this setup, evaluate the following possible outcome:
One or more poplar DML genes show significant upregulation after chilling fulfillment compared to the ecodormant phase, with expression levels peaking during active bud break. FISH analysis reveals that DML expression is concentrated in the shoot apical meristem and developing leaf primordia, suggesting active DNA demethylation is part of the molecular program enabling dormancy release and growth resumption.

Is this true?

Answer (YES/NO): YES